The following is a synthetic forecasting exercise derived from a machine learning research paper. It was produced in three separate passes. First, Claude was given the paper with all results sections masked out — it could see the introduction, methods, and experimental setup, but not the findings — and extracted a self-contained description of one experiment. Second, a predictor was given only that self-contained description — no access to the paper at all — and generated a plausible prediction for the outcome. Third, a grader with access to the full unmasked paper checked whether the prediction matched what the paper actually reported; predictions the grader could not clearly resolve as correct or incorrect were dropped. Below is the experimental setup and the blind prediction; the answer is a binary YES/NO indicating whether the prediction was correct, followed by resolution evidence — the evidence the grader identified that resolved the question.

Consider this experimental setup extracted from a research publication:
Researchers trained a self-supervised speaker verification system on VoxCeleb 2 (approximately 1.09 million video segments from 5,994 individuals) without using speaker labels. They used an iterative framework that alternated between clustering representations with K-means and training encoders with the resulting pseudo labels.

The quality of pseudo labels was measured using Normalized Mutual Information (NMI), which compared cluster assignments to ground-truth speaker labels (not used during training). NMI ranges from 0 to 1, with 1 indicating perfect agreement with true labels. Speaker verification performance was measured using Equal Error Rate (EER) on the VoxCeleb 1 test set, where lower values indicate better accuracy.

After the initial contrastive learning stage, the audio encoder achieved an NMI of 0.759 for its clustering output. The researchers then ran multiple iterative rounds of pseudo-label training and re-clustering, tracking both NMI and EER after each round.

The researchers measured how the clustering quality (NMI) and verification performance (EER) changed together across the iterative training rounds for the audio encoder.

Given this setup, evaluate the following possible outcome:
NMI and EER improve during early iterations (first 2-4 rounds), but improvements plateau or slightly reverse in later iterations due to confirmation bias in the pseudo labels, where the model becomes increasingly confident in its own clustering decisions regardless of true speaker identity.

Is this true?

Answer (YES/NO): NO